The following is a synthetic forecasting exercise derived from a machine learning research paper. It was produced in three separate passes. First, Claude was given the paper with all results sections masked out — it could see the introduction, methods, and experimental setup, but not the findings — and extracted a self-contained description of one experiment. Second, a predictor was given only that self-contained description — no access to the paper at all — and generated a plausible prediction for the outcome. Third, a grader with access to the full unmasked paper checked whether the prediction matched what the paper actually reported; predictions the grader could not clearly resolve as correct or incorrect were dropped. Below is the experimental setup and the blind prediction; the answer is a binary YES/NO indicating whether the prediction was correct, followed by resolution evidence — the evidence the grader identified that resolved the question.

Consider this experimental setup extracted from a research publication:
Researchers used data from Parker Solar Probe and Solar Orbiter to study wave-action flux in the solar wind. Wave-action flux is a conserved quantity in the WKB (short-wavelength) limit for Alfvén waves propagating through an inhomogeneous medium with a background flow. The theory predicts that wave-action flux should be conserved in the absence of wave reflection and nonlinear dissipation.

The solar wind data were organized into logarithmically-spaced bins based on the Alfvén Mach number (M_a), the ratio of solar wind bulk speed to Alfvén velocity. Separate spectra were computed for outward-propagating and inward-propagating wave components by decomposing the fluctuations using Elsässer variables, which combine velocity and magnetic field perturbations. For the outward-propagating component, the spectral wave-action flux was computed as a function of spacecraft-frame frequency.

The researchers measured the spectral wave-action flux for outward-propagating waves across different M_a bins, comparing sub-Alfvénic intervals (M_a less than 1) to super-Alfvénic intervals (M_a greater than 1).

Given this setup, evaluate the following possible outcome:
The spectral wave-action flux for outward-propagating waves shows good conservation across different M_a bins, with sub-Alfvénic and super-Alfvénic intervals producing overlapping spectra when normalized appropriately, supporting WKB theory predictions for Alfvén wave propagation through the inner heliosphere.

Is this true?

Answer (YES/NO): NO